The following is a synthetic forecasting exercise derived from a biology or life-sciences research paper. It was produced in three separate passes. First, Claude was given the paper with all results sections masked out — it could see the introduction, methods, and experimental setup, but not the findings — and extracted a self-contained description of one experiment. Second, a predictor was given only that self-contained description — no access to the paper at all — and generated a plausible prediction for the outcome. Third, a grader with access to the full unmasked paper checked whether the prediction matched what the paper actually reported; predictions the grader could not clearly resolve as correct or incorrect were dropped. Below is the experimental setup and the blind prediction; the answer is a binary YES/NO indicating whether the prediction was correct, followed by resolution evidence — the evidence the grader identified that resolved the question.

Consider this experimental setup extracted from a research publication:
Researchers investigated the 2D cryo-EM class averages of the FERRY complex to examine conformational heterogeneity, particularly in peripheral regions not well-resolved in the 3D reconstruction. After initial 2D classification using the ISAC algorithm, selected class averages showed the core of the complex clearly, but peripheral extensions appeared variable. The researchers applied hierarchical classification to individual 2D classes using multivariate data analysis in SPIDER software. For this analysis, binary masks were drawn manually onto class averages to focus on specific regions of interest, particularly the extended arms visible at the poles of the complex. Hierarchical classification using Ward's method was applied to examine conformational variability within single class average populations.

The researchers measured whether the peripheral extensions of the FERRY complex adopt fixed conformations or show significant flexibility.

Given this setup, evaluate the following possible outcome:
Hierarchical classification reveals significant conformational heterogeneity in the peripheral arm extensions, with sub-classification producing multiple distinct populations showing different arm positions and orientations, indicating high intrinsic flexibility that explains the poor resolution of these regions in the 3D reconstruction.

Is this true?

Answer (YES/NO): YES